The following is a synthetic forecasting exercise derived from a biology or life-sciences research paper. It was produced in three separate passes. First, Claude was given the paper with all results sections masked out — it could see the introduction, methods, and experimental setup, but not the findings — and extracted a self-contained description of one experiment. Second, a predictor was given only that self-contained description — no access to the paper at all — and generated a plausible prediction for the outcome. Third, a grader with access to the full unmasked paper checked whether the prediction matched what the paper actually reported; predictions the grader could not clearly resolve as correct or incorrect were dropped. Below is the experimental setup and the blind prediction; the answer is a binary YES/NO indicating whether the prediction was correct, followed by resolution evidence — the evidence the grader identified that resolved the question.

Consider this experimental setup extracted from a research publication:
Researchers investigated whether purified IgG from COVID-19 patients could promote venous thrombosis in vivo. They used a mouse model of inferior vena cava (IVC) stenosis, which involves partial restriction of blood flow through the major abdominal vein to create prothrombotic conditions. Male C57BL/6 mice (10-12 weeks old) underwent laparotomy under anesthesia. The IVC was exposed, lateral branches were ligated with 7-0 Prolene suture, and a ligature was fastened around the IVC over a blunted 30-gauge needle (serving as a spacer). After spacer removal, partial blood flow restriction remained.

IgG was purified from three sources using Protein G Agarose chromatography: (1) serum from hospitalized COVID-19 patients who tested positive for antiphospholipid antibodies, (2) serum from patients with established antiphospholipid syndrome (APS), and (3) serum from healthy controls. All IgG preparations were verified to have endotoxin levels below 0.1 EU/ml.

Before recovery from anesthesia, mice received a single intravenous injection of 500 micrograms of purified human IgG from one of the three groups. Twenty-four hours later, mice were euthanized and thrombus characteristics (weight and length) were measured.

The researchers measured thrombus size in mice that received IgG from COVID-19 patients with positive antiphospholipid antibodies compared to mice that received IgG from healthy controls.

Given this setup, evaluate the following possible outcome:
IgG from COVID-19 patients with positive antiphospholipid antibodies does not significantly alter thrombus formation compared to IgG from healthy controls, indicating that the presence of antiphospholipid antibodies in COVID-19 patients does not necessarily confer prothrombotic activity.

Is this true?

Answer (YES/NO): NO